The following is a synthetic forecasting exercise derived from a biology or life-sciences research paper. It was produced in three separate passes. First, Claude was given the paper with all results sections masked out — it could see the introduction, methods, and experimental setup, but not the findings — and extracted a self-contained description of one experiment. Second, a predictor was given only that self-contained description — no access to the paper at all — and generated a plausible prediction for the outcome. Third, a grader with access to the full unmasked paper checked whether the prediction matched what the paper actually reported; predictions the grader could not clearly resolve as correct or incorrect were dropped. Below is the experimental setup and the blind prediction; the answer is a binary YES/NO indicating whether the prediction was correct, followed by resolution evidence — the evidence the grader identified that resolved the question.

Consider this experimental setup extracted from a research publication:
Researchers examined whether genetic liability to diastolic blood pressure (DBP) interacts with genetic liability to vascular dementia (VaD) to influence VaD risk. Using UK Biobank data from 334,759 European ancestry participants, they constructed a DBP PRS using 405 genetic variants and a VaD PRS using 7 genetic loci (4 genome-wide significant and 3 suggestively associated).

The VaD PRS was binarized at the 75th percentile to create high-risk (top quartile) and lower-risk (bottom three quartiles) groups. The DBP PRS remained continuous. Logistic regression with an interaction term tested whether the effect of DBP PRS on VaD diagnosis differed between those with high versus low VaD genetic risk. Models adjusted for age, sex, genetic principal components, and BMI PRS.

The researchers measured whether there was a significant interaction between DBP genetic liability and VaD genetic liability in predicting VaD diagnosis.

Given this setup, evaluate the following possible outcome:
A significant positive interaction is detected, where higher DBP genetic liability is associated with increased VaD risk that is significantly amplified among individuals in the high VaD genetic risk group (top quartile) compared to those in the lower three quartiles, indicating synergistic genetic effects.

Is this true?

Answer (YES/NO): NO